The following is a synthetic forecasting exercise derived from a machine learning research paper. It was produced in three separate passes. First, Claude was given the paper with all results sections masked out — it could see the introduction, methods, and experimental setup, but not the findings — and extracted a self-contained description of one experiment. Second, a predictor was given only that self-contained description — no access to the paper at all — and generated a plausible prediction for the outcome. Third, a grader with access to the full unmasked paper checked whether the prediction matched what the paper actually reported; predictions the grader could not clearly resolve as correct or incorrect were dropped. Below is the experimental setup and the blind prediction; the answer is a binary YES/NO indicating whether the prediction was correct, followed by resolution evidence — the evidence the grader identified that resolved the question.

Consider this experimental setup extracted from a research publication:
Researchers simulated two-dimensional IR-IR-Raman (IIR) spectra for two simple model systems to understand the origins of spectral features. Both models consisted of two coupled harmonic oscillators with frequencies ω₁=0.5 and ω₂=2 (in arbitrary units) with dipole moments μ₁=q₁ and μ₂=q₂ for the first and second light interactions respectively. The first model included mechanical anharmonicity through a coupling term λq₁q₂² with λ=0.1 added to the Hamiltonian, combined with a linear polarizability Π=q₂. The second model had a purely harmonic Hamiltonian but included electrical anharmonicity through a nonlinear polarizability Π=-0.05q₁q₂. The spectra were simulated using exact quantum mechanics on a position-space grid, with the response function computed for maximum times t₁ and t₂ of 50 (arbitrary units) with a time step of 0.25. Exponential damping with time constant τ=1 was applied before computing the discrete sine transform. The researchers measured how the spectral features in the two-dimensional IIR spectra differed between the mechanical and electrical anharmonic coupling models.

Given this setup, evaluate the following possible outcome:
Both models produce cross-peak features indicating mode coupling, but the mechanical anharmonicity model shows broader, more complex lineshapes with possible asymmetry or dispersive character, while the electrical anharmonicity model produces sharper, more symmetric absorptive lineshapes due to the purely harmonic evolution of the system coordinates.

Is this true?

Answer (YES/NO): YES